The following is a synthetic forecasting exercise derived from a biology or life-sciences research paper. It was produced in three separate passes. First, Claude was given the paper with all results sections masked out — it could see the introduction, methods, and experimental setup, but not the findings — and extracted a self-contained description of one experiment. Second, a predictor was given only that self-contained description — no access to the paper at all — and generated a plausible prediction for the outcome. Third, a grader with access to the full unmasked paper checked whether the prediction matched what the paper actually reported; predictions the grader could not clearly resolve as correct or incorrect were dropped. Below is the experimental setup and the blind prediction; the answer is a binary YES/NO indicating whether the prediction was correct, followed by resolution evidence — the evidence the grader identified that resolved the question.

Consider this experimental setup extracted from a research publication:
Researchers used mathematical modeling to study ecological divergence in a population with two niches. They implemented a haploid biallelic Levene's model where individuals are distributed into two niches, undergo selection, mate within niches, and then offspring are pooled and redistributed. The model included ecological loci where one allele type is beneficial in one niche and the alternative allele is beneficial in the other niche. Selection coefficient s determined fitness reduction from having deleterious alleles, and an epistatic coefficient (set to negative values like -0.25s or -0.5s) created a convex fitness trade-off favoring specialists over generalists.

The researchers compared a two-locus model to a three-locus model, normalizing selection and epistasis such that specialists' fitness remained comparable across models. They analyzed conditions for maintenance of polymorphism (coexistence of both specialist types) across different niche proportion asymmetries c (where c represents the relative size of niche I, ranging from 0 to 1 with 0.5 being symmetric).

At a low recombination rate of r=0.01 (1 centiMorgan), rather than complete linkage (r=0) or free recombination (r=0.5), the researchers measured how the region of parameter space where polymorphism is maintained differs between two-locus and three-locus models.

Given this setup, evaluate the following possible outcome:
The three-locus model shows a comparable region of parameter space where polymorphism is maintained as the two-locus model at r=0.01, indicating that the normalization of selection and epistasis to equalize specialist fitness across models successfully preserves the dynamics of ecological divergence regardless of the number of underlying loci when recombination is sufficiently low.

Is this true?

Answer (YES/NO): NO